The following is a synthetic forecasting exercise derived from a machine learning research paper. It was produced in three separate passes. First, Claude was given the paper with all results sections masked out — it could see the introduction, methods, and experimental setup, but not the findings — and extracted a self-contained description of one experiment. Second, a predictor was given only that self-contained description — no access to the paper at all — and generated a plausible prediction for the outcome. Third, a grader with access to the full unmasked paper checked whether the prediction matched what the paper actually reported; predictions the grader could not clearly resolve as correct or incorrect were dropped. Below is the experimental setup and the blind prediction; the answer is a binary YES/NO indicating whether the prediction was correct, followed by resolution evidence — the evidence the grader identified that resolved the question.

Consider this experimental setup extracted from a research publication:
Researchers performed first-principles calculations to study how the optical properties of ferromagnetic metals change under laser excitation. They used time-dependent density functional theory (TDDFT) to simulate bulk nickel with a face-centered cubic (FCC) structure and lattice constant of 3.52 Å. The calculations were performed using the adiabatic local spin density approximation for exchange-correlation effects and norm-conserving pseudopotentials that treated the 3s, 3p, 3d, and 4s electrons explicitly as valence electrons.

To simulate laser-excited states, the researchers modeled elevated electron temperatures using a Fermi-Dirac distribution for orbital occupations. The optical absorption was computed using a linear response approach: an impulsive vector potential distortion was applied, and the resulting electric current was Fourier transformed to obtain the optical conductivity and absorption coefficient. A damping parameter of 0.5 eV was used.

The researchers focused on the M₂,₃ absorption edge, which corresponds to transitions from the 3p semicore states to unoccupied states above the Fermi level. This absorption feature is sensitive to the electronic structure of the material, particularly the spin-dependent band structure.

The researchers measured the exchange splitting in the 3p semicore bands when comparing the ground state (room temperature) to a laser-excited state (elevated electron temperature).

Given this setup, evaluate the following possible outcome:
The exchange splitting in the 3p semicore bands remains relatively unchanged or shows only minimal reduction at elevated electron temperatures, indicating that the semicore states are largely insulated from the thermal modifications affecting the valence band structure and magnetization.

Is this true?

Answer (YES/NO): NO